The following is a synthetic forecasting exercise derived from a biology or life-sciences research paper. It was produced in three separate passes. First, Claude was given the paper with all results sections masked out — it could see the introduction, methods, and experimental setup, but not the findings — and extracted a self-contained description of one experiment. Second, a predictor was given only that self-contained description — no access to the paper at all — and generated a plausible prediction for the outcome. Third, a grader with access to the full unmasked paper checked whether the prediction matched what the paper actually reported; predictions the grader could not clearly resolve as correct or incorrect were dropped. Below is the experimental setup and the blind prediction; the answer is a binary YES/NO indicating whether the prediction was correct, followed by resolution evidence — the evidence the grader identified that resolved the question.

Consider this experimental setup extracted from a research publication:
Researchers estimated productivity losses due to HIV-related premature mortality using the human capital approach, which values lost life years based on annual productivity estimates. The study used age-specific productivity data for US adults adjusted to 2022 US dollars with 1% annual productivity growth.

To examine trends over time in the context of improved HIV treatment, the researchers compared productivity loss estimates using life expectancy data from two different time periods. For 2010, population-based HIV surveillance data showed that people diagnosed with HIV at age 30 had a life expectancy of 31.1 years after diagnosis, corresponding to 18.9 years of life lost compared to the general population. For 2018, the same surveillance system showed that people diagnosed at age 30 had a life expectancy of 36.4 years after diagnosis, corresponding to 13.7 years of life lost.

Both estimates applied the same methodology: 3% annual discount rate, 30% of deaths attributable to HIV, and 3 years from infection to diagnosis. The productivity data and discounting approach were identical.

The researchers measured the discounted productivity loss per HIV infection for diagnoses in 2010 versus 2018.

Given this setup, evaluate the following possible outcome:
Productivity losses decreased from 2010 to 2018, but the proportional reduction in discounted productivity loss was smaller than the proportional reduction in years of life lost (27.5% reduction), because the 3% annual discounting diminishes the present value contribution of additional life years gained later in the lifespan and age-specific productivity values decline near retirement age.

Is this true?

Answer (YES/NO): NO